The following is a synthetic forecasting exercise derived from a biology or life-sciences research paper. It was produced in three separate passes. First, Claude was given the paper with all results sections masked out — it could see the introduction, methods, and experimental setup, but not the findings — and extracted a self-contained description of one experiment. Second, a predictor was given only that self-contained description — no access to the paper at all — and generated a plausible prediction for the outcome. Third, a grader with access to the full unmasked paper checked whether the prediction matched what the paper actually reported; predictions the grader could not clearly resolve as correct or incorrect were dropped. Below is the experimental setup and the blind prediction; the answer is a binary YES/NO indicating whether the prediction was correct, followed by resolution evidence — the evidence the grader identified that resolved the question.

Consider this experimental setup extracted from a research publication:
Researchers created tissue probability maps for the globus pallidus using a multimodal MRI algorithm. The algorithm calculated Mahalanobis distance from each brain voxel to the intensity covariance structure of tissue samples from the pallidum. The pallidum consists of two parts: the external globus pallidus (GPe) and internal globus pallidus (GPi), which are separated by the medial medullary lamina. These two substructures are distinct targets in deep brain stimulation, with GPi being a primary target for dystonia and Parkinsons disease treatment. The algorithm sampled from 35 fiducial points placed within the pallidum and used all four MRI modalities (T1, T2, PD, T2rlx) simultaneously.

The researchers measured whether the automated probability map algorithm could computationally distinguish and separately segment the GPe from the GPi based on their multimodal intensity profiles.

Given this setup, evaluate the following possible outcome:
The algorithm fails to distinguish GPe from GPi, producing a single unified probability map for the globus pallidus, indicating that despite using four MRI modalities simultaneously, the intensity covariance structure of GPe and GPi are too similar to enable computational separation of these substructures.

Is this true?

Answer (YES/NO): YES